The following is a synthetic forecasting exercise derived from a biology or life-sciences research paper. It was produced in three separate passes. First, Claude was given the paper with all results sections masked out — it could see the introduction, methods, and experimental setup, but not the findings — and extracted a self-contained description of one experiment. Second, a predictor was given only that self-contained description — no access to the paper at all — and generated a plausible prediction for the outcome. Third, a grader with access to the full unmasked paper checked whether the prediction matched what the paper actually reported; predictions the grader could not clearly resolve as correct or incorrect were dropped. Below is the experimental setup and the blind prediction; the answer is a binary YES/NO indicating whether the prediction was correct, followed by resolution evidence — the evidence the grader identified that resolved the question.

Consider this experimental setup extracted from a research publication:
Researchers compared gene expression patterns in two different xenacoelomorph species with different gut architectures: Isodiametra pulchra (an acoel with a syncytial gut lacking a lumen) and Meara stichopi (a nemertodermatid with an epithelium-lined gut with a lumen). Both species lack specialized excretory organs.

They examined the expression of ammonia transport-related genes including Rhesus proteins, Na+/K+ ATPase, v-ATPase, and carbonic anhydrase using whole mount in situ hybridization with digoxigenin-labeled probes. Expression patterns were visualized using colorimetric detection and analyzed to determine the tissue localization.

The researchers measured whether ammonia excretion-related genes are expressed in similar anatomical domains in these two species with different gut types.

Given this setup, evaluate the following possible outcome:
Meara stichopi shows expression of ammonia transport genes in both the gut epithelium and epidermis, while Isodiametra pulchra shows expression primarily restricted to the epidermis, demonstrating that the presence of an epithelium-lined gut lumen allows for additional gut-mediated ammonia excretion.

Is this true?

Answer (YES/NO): NO